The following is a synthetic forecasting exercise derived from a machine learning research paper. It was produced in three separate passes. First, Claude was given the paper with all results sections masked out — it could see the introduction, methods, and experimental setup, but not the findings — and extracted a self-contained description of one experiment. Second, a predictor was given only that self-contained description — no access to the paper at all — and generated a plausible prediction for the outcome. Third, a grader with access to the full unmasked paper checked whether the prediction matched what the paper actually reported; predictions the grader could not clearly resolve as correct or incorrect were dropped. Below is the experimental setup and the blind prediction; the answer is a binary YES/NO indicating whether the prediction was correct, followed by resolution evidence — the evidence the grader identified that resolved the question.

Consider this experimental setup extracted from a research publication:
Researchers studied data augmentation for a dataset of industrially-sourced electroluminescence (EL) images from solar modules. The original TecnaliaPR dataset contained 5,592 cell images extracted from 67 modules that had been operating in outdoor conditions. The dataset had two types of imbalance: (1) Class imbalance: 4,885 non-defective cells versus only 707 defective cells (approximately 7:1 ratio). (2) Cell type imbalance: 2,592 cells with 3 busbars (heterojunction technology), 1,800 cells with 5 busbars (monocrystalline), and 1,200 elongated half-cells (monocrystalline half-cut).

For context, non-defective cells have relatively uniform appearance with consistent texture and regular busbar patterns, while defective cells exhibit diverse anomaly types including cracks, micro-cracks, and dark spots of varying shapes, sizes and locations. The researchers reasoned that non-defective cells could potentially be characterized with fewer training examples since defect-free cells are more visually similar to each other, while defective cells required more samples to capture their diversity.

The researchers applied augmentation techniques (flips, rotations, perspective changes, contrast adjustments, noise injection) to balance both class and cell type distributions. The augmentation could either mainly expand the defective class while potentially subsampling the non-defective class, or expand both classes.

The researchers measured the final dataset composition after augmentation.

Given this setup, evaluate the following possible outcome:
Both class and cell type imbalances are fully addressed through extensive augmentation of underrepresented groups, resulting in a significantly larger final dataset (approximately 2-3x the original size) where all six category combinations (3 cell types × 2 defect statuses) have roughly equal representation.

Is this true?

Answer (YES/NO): NO